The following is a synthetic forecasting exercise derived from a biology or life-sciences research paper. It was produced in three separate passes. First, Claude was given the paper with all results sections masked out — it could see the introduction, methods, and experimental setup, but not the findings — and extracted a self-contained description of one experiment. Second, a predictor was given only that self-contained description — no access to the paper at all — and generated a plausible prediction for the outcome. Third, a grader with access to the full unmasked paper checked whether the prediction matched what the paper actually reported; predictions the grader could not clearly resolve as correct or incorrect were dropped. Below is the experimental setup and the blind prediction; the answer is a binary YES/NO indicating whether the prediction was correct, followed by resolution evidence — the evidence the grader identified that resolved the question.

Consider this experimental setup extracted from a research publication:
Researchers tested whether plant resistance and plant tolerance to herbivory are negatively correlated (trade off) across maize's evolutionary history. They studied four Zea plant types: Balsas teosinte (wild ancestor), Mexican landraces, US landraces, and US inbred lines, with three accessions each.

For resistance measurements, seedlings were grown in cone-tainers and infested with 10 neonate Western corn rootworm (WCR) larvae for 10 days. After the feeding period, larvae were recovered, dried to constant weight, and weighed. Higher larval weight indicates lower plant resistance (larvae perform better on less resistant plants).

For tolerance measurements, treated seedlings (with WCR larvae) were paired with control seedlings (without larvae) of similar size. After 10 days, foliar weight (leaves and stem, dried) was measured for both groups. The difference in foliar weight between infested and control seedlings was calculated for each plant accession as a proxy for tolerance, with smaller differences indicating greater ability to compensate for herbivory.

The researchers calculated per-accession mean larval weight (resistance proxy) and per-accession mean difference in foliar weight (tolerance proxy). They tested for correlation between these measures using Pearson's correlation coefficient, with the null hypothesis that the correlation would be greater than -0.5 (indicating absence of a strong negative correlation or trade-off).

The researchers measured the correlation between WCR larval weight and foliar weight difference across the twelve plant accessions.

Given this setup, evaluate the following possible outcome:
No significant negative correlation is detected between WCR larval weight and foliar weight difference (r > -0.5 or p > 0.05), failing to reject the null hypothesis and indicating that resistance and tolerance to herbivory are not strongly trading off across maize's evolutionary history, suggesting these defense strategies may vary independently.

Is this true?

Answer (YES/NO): NO